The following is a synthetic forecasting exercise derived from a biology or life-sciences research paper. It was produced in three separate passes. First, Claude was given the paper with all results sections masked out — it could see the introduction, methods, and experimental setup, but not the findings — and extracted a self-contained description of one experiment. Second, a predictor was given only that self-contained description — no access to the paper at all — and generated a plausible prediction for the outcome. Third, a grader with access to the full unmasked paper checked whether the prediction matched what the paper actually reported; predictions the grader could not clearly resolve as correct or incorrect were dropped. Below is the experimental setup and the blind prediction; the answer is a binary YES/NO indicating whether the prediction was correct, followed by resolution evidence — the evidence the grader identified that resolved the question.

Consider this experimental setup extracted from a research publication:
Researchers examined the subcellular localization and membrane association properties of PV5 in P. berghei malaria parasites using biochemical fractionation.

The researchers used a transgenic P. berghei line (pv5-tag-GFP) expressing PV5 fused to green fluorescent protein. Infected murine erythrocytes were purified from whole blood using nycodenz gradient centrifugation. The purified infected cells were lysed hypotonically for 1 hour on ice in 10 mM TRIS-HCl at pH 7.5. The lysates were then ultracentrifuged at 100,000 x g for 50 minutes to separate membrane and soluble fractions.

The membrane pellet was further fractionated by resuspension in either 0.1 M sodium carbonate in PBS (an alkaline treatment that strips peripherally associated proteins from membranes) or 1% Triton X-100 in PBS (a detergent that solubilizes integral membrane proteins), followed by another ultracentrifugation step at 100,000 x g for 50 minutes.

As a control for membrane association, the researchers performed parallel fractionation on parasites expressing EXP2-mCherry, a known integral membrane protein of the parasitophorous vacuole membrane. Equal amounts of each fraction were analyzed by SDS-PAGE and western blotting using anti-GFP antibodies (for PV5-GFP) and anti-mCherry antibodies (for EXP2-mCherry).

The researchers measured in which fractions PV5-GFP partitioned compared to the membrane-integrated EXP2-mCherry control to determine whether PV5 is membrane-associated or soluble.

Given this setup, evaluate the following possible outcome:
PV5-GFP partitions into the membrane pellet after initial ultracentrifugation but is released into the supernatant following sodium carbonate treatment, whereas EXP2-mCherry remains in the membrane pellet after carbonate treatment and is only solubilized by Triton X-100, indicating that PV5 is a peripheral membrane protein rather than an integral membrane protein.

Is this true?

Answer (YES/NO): NO